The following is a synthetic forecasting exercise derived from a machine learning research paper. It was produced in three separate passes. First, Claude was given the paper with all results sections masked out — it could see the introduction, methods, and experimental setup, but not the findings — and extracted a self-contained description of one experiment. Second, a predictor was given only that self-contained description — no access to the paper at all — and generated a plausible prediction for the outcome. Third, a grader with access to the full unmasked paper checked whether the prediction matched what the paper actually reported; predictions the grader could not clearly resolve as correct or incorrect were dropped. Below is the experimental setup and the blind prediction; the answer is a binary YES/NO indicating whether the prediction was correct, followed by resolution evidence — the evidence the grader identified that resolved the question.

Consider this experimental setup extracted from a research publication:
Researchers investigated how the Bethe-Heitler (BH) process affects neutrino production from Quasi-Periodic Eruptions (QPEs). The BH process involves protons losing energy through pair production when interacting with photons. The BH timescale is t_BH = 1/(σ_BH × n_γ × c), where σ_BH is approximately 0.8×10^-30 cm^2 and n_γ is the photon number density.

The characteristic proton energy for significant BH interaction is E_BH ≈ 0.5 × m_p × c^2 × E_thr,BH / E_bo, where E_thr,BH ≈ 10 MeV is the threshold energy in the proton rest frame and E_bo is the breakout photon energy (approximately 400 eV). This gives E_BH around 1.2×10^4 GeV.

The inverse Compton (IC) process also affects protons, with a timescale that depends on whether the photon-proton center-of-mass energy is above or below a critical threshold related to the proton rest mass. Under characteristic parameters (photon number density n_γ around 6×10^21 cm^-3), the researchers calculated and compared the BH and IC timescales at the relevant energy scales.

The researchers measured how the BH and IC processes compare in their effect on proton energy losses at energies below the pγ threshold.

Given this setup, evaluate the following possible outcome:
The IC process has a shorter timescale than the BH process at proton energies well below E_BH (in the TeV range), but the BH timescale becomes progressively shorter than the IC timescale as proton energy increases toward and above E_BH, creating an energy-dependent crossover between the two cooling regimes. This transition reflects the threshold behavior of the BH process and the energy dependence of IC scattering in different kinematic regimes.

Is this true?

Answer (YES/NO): NO